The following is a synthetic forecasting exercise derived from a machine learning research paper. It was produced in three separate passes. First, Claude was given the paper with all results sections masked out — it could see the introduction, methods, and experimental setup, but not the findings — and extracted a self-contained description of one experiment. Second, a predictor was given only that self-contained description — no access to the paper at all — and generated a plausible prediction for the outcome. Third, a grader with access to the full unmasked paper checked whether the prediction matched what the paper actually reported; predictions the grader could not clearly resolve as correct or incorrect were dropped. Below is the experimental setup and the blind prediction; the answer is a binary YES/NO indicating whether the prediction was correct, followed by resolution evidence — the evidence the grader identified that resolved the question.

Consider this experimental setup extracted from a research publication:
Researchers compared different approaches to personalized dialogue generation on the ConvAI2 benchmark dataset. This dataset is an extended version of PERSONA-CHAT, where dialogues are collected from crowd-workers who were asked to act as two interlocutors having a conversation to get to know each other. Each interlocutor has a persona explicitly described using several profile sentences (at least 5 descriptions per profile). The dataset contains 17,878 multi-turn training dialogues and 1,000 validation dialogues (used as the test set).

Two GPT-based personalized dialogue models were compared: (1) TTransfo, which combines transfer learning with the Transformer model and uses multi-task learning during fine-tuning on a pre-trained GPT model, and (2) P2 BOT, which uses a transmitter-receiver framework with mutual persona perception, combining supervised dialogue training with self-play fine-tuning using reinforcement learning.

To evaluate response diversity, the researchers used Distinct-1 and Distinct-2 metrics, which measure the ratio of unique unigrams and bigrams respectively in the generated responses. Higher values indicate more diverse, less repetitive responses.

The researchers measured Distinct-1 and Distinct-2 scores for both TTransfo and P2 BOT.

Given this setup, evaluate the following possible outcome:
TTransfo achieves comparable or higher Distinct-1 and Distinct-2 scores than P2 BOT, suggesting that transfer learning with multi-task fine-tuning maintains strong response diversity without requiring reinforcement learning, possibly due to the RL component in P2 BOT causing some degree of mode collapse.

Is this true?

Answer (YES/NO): YES